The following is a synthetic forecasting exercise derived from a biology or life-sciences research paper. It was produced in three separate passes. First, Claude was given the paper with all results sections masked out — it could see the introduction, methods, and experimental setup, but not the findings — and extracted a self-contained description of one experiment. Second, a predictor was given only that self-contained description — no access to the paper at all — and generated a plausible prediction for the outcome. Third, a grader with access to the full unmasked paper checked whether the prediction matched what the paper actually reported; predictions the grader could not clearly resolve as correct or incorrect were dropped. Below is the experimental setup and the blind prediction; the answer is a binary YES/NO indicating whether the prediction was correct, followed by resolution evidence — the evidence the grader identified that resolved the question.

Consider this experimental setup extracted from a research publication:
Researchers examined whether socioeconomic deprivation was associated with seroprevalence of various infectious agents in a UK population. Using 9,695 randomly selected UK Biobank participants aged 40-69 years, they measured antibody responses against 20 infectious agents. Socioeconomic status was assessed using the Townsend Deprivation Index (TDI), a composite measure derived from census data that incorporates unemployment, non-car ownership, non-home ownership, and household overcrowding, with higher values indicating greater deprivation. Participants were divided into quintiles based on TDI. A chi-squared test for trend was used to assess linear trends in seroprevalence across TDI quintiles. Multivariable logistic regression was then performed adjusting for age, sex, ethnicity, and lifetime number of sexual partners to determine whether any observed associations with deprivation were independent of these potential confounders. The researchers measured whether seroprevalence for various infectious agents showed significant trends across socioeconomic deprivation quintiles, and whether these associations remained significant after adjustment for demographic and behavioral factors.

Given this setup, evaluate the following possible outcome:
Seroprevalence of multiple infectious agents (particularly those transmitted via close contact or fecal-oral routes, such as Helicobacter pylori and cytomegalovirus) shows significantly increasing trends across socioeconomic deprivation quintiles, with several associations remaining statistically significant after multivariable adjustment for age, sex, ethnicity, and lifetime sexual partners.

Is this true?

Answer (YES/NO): NO